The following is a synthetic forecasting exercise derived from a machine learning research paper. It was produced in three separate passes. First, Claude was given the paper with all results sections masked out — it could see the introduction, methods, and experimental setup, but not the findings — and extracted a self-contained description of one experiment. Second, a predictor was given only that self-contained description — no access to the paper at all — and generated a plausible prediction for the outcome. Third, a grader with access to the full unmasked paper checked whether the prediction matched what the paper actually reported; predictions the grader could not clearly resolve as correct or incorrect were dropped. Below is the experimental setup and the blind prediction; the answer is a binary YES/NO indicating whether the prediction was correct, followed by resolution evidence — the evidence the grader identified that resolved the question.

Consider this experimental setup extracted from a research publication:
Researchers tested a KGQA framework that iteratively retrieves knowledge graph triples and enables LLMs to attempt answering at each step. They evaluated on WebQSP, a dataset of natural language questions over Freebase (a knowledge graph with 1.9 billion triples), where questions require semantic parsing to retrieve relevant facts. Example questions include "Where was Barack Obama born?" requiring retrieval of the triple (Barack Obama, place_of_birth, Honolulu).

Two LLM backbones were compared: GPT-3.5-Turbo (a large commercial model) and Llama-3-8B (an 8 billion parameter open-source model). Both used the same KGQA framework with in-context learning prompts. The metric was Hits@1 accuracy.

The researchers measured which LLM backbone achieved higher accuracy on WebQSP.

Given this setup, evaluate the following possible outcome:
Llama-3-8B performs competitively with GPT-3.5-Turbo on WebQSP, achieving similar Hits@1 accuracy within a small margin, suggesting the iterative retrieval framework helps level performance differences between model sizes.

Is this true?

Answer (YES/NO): YES